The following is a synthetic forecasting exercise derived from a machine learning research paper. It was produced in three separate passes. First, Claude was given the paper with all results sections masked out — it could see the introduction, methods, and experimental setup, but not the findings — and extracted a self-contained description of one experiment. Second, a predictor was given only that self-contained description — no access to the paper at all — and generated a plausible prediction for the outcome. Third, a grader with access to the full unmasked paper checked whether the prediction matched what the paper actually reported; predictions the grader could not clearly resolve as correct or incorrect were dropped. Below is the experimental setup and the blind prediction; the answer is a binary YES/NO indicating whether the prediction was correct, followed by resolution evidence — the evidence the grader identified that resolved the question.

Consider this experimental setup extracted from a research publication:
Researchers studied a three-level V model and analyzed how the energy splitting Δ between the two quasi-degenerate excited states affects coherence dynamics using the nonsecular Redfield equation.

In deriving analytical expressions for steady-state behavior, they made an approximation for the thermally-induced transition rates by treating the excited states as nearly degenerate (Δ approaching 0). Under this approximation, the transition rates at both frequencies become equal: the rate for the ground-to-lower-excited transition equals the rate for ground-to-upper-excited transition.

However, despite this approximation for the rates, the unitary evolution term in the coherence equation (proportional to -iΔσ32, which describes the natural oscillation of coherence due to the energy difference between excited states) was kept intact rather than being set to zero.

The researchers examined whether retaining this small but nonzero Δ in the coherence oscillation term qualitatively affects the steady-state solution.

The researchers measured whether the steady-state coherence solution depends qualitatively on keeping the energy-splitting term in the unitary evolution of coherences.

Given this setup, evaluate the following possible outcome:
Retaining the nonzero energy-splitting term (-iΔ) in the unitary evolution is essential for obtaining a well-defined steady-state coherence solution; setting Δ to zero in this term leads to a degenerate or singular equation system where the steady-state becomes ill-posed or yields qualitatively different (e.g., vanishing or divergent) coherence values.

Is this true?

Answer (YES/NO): YES